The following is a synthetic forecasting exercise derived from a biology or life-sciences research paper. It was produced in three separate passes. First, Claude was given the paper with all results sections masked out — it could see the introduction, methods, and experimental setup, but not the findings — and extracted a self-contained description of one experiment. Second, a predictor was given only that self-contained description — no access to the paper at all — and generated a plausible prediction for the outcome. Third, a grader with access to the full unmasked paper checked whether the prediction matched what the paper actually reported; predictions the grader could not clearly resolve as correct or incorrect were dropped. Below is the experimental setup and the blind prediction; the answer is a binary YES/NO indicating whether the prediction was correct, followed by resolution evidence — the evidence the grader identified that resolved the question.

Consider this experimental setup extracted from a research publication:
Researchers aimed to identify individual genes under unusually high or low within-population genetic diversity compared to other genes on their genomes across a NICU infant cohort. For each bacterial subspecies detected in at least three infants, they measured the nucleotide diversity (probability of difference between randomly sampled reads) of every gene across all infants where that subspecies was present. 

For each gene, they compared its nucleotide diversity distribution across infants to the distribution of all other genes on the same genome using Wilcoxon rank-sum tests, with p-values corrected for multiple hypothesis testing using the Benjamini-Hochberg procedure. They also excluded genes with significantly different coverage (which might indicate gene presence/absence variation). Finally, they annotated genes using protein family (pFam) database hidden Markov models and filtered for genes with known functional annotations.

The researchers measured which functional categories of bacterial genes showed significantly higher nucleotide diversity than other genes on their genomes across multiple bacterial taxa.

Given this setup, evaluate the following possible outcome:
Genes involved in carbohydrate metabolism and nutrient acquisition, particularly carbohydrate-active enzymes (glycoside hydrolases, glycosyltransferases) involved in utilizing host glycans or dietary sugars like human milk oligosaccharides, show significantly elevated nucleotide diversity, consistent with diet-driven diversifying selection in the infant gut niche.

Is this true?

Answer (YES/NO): NO